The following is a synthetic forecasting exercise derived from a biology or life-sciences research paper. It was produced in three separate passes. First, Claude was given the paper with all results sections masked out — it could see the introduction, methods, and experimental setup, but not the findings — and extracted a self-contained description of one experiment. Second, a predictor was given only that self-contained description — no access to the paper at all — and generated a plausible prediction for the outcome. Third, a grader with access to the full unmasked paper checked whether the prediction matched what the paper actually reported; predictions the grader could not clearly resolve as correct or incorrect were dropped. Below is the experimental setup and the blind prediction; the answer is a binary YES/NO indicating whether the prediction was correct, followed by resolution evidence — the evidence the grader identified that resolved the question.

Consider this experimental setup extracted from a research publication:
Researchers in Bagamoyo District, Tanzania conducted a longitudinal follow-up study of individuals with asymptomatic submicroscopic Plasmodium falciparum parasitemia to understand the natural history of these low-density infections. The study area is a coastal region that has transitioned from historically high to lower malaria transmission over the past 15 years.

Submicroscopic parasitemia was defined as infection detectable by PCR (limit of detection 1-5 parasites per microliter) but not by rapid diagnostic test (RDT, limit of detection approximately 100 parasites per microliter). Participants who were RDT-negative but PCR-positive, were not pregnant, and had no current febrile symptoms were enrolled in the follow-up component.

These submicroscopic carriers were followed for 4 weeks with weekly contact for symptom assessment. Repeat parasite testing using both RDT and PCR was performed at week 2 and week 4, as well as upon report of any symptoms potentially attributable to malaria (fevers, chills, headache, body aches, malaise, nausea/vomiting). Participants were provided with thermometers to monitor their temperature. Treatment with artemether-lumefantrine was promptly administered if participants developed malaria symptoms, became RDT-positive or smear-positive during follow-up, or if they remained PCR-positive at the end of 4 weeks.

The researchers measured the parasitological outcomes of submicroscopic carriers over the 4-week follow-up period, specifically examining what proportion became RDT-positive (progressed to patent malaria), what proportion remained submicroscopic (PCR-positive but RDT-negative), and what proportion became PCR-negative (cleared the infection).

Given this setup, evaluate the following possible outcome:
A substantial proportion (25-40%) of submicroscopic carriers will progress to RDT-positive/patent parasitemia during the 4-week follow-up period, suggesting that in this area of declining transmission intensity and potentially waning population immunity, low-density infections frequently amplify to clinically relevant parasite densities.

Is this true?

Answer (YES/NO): NO